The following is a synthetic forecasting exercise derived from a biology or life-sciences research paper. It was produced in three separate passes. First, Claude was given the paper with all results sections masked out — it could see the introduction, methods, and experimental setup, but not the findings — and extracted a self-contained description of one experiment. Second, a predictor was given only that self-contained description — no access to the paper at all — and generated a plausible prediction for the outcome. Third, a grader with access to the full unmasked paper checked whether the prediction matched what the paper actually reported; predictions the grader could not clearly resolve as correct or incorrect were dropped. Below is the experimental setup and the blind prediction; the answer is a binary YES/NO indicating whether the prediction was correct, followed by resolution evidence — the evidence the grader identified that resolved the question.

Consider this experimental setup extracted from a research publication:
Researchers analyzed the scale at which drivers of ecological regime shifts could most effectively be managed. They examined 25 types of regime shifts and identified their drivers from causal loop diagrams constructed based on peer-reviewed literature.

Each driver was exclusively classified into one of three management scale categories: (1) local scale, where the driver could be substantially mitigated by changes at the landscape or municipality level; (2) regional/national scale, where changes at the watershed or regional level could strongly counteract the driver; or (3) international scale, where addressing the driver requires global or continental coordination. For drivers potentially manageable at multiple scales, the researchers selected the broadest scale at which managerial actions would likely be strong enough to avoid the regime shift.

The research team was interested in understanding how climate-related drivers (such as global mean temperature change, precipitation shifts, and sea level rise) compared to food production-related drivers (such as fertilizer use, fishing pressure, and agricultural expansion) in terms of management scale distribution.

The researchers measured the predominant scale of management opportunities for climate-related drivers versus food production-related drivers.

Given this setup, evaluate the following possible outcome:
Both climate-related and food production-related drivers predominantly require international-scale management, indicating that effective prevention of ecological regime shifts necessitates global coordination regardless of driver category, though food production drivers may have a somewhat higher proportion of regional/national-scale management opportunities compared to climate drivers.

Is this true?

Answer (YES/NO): NO